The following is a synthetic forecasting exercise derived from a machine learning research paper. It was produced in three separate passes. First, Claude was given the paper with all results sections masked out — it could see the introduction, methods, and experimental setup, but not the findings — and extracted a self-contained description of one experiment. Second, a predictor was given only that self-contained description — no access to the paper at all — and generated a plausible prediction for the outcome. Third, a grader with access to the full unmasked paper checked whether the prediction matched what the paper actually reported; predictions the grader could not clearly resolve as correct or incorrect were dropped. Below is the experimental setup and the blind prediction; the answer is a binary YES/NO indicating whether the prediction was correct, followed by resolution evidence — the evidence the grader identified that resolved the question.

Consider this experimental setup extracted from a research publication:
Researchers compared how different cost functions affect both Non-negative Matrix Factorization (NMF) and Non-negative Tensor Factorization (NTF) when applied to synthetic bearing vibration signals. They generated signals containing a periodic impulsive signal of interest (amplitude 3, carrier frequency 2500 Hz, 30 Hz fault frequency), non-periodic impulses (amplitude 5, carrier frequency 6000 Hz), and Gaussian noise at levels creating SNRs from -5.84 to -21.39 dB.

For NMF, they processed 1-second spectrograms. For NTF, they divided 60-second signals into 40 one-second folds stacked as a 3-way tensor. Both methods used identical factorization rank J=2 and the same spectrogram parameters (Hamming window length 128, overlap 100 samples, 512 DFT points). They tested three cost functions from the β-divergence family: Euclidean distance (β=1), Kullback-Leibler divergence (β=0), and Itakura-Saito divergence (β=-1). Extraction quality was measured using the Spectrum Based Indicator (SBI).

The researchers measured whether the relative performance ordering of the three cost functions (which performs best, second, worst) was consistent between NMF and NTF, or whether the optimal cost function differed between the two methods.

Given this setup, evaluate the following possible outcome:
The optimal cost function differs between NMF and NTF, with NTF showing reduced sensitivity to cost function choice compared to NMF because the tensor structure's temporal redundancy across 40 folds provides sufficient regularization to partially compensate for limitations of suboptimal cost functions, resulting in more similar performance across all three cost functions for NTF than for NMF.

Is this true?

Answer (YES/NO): NO